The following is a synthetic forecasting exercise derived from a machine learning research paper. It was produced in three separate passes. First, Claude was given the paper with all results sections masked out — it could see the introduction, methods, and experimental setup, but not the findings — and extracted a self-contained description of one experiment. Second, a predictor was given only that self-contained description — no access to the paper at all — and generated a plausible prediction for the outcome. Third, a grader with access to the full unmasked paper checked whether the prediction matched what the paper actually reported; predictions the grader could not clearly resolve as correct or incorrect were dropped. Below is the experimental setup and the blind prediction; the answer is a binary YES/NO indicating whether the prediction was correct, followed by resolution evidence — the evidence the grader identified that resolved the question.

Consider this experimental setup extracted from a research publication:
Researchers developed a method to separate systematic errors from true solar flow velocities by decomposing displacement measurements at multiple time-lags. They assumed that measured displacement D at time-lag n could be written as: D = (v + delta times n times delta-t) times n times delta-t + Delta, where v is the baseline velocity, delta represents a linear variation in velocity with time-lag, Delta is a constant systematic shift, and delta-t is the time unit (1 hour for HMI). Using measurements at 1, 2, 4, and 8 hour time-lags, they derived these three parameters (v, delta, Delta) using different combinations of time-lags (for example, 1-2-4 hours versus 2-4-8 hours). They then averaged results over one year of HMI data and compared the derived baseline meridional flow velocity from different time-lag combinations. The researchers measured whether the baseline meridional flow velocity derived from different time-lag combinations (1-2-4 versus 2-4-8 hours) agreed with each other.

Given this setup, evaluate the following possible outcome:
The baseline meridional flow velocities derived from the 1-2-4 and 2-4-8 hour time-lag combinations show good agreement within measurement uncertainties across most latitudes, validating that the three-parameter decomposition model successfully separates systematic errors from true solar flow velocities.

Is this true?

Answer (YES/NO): YES